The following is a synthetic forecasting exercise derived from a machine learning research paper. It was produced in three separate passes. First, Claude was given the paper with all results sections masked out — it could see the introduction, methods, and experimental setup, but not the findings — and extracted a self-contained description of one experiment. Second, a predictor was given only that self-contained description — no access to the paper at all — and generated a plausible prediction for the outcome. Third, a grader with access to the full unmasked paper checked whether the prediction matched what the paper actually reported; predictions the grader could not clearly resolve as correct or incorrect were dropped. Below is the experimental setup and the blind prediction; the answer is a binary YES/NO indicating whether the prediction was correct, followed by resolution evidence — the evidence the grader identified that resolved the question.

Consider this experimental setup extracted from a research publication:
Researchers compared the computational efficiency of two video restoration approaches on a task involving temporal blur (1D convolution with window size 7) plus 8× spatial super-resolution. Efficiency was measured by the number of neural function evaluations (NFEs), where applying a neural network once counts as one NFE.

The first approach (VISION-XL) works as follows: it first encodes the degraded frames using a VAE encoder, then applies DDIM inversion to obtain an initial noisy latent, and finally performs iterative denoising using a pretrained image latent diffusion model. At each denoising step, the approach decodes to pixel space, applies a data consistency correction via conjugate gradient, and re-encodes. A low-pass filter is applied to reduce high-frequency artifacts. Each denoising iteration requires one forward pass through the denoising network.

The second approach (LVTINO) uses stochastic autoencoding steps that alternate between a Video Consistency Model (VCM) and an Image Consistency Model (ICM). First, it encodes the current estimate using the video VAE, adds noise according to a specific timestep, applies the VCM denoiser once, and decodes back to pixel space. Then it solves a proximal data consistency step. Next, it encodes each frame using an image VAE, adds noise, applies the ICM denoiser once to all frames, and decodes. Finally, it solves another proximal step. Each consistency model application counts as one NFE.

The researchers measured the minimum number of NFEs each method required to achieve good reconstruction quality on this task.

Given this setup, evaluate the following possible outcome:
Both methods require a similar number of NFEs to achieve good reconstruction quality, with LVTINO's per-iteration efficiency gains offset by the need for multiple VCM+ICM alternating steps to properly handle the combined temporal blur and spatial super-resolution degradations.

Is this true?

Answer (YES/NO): YES